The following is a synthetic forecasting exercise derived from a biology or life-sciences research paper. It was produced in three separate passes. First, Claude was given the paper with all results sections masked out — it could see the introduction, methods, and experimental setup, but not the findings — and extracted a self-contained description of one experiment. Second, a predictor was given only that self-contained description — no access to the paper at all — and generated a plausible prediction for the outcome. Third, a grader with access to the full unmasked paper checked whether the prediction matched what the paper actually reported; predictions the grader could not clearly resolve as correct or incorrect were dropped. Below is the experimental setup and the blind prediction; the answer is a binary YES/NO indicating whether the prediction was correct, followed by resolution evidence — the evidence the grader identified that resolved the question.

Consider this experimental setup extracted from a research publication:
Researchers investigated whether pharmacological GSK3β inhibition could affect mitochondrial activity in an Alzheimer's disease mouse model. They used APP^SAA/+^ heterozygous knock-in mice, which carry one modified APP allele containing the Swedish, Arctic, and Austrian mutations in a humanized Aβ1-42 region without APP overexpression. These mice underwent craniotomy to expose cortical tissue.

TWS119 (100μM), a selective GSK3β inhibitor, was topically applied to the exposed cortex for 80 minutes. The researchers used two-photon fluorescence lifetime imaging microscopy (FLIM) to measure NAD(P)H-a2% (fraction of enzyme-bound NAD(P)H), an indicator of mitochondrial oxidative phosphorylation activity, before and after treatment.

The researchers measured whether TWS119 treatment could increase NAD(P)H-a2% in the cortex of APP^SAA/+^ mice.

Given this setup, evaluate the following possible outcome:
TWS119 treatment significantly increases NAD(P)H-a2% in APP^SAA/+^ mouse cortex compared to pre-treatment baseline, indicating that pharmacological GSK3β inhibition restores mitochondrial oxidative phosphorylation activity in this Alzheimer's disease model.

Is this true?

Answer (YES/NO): YES